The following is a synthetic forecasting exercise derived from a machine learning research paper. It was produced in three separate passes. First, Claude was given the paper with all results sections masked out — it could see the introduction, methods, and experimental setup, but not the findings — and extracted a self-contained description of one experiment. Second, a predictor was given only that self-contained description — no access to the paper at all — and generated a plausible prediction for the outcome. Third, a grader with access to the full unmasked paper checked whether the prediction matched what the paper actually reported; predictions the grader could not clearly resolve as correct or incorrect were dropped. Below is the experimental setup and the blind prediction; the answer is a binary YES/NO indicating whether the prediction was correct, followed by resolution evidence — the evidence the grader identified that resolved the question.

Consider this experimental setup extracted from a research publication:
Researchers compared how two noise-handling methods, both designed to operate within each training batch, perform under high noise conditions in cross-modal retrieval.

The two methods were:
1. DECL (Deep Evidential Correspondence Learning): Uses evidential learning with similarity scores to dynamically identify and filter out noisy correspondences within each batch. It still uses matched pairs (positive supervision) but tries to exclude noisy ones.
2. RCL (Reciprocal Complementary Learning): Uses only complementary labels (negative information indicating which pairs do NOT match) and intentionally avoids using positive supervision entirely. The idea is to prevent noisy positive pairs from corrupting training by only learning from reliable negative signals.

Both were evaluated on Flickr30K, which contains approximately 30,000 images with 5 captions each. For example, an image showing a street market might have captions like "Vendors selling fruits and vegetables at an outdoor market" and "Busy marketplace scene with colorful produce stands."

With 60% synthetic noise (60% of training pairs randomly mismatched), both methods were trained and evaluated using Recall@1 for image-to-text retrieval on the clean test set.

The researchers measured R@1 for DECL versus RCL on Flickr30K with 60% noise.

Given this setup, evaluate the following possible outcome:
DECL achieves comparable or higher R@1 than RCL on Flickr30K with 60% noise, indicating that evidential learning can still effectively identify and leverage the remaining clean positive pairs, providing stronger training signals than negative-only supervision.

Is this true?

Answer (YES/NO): NO